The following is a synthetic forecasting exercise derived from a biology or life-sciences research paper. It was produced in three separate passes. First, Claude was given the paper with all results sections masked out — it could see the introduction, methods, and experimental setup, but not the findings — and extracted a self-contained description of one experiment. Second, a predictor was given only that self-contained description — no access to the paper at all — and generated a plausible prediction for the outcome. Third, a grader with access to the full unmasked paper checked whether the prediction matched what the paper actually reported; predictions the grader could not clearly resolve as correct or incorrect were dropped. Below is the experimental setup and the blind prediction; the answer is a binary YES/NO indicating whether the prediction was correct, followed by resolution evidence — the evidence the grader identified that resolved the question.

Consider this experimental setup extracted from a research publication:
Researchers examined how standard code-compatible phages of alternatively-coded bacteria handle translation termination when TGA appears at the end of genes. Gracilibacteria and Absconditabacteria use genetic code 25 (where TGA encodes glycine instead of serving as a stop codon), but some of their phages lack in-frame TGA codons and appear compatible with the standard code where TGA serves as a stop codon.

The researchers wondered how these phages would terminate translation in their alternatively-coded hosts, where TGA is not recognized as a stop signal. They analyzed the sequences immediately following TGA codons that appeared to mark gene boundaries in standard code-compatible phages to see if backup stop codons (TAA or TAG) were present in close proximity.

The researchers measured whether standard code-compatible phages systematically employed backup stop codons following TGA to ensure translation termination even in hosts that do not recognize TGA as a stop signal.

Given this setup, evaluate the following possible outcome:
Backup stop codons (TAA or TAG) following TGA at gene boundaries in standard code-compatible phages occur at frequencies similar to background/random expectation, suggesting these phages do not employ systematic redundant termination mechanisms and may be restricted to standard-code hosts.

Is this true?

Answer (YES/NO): NO